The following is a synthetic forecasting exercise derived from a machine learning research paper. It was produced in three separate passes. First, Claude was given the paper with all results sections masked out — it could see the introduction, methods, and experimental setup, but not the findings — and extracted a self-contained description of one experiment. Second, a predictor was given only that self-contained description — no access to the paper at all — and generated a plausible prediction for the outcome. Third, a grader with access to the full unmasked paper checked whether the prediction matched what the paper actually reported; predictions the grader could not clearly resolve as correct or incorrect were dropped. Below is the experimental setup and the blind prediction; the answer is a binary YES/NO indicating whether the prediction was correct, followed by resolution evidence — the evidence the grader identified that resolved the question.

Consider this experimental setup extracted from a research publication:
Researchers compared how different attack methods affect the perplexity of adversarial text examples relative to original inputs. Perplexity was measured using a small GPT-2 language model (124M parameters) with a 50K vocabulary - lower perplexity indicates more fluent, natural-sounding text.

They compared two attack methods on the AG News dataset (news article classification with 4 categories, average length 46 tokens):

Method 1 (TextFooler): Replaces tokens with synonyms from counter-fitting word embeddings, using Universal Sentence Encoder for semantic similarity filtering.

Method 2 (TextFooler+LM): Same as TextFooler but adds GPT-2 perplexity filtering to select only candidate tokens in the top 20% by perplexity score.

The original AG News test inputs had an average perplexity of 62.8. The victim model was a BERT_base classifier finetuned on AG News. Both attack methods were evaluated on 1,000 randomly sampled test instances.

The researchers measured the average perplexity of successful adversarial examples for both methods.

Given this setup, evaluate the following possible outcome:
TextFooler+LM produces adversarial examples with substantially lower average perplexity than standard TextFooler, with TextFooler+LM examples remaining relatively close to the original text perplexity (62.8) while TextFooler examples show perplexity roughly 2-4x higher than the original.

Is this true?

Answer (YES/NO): NO